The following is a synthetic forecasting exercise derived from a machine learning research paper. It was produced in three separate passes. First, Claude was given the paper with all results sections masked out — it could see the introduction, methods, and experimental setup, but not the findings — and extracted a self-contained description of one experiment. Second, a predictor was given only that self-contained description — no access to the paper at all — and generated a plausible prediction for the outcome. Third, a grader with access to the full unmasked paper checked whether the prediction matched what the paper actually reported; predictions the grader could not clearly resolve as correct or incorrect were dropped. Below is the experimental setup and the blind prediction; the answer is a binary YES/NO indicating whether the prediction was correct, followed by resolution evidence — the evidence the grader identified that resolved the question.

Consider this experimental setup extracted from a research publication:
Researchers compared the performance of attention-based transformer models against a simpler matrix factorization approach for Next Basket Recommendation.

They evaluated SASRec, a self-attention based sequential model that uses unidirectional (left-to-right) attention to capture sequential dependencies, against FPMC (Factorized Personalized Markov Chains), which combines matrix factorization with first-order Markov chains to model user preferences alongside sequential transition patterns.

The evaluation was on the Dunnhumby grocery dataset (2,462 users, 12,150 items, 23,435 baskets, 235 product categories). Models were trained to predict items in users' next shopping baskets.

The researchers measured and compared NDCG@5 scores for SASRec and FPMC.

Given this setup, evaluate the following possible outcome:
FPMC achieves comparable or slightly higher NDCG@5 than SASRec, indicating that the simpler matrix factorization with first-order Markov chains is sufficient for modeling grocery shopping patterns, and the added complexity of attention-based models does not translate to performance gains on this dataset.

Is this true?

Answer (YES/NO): YES